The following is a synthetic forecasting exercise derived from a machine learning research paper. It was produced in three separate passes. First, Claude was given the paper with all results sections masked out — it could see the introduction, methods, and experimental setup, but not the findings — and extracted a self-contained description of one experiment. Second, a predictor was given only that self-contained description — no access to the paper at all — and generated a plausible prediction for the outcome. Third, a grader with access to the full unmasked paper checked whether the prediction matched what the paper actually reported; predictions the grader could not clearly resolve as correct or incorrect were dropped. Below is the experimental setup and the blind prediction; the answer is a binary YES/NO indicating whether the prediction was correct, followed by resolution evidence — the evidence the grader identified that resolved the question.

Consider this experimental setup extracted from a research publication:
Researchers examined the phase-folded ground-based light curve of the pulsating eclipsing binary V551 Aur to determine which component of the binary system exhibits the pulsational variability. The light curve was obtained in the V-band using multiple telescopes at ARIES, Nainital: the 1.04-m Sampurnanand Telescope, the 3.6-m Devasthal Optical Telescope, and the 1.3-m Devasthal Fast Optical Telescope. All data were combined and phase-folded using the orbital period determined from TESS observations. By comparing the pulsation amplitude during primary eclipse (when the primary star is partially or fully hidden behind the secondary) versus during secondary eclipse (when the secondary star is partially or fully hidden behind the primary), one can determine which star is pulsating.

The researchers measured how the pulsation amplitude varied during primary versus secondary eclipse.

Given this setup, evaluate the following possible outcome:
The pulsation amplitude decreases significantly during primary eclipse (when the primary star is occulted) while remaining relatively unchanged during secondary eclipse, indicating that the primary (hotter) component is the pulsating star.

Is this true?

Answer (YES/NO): YES